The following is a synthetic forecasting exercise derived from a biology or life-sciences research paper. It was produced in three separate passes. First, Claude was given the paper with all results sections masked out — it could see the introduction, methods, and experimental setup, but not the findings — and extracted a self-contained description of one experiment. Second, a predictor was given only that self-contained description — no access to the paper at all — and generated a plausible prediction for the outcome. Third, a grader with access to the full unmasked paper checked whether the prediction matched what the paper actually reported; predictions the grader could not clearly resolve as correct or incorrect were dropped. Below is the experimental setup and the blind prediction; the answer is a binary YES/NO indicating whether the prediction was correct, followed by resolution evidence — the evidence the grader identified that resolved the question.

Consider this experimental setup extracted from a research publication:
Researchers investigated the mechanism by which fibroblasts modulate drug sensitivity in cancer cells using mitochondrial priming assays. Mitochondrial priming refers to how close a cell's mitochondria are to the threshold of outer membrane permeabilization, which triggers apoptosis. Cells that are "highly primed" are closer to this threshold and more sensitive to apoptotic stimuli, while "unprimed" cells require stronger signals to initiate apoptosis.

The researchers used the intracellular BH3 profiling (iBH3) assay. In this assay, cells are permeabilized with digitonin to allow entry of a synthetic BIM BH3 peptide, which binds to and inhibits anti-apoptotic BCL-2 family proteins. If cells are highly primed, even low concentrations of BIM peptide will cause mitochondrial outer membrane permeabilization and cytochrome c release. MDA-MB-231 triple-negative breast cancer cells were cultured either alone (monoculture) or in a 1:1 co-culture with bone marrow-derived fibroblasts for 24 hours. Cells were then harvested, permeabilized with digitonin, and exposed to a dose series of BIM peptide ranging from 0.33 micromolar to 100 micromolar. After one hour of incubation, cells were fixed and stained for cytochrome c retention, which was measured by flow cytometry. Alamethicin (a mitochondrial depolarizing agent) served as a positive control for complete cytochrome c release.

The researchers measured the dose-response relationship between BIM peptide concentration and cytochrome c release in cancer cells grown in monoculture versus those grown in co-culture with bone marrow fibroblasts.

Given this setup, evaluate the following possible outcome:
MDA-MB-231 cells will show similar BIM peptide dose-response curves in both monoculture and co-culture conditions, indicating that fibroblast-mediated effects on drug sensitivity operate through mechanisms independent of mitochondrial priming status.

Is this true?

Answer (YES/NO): NO